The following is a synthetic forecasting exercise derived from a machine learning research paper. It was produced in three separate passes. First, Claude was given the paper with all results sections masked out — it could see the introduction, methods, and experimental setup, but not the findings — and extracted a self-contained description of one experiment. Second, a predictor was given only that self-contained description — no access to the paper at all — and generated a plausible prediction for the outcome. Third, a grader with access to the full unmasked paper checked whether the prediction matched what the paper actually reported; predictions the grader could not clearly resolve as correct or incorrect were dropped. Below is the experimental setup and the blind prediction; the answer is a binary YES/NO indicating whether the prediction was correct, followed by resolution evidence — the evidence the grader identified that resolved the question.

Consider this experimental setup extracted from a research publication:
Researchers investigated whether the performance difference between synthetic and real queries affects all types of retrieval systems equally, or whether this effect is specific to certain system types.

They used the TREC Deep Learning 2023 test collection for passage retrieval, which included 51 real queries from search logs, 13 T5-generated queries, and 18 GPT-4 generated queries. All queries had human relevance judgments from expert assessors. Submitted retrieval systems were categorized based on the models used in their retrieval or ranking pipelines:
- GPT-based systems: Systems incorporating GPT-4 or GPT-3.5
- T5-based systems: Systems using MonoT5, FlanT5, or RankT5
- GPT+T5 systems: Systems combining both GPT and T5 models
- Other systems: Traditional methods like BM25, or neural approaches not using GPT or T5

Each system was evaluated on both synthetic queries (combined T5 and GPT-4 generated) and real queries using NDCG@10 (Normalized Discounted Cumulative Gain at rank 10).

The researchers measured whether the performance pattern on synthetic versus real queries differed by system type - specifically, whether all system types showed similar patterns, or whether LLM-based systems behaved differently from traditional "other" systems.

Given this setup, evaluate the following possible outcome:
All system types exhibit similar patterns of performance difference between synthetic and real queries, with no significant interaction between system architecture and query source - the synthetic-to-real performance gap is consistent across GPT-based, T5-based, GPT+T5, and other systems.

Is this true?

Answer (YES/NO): YES